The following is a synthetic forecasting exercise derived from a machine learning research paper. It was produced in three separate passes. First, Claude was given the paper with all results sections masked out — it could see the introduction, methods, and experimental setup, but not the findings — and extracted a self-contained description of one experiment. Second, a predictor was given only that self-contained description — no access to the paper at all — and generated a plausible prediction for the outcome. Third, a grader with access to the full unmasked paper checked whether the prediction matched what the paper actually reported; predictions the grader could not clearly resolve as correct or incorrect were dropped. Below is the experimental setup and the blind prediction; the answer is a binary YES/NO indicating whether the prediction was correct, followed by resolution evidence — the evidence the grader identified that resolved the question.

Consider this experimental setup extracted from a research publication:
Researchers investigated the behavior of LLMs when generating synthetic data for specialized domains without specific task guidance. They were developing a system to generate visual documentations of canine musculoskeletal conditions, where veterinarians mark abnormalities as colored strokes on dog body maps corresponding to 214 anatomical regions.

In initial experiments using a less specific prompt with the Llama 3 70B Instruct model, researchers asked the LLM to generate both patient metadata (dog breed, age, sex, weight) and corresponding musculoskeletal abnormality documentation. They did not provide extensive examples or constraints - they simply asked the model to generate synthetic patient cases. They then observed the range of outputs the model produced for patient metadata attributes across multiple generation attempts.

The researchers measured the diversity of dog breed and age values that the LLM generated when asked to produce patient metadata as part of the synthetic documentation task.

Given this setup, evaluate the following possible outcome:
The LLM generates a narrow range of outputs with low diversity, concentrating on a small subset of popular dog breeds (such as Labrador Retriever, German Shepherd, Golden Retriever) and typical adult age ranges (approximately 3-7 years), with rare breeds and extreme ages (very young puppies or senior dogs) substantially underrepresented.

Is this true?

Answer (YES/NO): YES